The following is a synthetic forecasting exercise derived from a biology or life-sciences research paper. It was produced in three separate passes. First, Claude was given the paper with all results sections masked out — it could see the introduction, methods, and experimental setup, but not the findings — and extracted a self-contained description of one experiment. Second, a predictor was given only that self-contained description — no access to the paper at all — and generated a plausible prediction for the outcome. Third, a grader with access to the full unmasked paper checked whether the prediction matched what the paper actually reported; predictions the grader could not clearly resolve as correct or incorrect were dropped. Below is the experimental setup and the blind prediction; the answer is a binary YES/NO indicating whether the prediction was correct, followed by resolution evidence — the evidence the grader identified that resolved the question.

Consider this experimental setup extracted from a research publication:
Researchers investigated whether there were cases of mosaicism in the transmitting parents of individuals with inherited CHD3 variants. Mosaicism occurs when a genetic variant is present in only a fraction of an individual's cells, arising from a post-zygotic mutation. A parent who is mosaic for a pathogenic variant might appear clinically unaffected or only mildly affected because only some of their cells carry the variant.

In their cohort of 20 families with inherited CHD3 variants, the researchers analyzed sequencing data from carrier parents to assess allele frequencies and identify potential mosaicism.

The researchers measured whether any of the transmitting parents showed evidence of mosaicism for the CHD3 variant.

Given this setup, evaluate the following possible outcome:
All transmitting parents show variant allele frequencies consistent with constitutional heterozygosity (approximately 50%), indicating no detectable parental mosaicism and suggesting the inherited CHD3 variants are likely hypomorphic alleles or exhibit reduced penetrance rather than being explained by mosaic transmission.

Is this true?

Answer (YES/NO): NO